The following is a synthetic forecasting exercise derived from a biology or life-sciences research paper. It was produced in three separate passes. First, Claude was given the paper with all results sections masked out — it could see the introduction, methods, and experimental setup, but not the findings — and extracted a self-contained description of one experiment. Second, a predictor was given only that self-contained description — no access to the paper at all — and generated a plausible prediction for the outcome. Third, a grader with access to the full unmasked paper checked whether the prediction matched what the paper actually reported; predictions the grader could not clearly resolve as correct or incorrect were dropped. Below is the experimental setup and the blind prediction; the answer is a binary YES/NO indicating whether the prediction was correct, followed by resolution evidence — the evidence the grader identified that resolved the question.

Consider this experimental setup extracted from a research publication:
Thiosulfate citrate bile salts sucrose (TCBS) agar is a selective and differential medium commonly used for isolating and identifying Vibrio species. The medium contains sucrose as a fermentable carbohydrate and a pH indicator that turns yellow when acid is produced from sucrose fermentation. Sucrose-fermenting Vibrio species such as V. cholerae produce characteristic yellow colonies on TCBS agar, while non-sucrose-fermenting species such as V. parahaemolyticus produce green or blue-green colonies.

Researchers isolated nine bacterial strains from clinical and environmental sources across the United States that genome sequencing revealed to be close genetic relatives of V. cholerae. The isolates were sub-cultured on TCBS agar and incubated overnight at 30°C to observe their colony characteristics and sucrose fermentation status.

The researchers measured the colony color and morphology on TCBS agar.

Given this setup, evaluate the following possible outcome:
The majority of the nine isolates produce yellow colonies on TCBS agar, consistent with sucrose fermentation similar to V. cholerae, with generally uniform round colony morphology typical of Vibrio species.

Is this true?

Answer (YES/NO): YES